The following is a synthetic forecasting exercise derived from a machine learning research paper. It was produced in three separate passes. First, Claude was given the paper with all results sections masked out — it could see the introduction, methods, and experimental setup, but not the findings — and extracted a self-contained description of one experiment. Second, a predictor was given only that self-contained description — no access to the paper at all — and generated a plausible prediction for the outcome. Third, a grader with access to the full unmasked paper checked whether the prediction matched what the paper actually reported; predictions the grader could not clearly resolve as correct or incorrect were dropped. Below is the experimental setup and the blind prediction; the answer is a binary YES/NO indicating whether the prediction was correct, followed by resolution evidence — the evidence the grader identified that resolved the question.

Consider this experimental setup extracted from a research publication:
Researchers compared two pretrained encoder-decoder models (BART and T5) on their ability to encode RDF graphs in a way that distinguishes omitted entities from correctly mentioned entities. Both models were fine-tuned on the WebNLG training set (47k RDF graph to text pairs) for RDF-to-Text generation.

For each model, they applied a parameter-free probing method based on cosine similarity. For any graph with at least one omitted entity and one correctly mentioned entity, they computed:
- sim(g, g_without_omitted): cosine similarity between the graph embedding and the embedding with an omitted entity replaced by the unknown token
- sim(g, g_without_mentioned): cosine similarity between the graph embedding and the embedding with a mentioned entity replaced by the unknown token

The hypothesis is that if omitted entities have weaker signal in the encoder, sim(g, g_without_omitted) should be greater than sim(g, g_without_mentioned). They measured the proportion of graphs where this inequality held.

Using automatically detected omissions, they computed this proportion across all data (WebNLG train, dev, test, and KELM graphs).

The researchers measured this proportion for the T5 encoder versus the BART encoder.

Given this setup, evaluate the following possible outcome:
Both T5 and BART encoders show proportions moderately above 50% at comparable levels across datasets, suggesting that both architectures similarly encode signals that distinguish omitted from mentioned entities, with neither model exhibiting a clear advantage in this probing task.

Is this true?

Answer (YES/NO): NO